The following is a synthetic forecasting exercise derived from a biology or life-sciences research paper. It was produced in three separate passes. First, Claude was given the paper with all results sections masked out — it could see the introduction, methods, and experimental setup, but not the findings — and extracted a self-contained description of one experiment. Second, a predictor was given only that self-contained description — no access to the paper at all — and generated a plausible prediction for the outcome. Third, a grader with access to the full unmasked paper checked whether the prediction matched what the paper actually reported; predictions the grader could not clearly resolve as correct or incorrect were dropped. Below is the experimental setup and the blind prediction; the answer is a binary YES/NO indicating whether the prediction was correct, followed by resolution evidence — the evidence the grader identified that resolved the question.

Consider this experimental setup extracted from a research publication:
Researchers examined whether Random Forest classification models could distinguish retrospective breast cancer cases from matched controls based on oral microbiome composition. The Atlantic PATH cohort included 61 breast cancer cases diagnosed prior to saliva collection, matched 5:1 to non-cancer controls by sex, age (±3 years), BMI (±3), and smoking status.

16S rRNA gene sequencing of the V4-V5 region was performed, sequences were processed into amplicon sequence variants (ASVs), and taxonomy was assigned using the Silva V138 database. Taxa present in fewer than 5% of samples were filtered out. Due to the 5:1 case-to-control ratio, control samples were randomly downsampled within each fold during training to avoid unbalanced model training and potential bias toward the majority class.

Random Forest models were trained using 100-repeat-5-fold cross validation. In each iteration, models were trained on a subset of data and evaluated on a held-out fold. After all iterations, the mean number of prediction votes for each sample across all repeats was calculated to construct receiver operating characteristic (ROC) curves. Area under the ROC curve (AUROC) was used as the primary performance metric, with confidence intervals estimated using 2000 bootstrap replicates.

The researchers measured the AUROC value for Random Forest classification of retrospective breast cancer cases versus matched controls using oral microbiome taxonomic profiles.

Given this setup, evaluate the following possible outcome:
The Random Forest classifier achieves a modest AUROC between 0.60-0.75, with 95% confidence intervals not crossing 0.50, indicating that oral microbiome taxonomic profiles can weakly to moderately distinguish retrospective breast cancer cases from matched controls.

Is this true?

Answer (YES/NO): NO